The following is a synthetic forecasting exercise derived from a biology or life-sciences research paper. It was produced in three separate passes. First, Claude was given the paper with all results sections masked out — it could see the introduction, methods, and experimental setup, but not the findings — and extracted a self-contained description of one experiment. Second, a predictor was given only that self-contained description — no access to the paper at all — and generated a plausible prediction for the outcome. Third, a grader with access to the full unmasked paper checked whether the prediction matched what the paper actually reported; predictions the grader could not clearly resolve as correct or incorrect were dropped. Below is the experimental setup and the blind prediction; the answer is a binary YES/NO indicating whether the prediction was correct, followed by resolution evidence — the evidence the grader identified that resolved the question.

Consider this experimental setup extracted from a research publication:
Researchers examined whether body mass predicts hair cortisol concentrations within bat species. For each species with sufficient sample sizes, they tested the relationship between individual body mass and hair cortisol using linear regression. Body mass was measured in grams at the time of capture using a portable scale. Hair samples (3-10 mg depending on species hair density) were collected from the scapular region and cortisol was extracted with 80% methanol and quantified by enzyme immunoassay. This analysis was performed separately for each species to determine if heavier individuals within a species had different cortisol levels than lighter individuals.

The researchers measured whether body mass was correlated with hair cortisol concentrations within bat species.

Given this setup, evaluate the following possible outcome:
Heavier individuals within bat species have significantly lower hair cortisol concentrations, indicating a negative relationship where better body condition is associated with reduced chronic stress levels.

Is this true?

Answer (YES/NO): NO